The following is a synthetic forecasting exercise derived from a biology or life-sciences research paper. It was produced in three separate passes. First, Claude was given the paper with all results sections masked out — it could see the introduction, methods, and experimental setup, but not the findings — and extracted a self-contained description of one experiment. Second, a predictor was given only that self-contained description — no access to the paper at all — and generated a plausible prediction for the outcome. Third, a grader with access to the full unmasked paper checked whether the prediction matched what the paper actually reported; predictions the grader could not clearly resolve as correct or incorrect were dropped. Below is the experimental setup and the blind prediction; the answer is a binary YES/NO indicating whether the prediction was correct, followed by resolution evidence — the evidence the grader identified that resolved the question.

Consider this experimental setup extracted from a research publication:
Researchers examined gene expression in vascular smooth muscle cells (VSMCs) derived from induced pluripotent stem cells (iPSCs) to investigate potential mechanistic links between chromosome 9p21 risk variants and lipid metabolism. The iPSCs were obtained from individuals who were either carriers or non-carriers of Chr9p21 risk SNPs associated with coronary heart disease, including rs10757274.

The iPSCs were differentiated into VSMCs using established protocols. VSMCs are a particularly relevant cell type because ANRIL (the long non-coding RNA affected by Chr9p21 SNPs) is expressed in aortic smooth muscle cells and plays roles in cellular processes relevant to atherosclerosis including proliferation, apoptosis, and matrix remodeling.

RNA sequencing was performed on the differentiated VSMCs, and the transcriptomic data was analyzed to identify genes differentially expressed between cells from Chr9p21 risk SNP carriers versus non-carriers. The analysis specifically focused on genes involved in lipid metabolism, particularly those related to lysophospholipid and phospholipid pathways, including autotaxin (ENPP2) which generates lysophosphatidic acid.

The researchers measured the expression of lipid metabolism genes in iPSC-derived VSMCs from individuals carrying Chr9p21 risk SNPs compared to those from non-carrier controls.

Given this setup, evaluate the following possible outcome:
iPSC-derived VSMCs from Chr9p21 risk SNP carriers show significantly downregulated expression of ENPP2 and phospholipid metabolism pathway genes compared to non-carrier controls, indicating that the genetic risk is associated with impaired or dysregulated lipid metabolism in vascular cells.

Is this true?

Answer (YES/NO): NO